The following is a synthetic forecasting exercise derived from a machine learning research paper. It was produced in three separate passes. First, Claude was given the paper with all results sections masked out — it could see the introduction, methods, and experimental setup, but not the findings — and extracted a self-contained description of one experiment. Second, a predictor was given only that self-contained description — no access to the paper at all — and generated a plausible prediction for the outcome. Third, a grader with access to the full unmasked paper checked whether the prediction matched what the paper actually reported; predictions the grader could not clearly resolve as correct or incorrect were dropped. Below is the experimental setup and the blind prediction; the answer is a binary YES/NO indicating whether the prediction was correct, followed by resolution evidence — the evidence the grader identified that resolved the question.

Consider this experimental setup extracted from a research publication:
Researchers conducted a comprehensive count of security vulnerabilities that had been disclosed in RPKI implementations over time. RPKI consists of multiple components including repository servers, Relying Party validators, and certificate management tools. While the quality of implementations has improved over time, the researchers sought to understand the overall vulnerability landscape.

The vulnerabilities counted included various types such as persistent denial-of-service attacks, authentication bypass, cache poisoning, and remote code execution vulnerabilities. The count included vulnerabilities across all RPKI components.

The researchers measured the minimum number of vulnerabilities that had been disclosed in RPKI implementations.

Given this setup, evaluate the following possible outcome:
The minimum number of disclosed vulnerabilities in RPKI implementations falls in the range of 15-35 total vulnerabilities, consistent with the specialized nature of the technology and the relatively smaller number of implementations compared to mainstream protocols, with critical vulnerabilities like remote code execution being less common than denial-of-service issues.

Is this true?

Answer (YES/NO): NO